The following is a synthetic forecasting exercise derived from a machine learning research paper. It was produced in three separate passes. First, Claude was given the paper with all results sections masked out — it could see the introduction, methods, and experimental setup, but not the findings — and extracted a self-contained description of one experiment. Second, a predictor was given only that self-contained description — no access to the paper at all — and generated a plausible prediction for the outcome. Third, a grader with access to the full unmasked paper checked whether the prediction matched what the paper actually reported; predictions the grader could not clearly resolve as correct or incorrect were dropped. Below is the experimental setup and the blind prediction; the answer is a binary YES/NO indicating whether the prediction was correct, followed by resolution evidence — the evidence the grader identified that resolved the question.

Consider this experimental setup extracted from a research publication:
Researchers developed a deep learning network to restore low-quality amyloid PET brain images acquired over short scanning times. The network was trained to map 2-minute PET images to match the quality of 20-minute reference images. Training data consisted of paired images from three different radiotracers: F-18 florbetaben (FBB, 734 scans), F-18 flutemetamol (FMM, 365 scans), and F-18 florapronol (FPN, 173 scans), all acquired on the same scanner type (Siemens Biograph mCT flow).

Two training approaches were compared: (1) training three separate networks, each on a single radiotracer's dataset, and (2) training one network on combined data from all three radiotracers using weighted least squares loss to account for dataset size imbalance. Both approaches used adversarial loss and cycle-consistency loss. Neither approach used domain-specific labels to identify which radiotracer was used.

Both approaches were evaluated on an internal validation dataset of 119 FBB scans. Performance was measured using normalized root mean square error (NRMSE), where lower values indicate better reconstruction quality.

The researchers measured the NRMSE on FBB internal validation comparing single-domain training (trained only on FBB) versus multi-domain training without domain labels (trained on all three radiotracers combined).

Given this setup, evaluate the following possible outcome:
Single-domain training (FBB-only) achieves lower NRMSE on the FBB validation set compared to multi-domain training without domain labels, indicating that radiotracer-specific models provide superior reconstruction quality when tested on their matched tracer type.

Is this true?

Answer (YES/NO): YES